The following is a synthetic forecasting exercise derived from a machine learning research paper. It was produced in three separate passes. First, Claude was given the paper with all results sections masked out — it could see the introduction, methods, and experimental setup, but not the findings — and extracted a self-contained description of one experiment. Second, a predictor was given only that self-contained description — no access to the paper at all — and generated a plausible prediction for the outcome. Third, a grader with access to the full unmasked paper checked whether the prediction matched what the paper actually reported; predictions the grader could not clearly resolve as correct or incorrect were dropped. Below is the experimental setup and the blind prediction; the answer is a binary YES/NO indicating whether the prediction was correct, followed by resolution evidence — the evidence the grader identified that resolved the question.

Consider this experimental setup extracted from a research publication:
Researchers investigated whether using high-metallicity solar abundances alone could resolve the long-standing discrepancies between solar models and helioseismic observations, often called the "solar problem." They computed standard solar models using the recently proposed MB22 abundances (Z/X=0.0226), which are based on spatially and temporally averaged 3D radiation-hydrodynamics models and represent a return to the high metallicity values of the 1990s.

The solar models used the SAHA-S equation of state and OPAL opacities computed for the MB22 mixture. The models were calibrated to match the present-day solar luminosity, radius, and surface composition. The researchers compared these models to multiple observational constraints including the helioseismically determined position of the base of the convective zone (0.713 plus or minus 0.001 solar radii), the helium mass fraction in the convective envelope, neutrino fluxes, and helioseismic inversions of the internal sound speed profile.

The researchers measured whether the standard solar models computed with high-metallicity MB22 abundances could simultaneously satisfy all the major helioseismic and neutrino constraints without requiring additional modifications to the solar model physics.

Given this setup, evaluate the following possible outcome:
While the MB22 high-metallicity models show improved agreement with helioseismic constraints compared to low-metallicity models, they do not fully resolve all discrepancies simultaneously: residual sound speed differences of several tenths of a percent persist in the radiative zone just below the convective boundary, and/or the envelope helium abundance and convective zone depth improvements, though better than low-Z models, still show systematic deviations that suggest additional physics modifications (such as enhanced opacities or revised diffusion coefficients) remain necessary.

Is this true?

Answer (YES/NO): YES